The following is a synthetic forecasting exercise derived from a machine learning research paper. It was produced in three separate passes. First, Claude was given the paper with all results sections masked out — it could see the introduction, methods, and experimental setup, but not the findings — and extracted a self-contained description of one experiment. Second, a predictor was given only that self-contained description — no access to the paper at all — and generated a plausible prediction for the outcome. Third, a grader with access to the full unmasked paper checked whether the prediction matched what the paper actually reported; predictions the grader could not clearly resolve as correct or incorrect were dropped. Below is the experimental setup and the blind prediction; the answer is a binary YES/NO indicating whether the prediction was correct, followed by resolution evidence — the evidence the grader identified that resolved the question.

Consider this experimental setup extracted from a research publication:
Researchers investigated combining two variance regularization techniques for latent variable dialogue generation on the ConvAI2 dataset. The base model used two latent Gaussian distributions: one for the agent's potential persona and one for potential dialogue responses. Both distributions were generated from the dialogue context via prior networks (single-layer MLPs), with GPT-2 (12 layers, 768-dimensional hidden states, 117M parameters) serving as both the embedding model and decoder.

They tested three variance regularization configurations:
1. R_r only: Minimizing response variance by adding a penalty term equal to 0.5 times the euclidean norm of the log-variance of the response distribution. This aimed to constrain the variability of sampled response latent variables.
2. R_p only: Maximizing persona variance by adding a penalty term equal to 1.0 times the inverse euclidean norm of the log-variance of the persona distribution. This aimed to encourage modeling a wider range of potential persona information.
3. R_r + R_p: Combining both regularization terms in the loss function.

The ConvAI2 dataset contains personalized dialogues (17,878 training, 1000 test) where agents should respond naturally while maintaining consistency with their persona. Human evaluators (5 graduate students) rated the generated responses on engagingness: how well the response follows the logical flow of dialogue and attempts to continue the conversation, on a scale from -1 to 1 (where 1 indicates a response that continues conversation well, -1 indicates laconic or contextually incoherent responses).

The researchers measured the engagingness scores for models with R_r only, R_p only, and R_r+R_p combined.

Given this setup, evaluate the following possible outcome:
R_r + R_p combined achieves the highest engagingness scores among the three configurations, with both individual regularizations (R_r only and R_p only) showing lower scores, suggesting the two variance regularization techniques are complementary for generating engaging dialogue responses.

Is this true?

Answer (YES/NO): YES